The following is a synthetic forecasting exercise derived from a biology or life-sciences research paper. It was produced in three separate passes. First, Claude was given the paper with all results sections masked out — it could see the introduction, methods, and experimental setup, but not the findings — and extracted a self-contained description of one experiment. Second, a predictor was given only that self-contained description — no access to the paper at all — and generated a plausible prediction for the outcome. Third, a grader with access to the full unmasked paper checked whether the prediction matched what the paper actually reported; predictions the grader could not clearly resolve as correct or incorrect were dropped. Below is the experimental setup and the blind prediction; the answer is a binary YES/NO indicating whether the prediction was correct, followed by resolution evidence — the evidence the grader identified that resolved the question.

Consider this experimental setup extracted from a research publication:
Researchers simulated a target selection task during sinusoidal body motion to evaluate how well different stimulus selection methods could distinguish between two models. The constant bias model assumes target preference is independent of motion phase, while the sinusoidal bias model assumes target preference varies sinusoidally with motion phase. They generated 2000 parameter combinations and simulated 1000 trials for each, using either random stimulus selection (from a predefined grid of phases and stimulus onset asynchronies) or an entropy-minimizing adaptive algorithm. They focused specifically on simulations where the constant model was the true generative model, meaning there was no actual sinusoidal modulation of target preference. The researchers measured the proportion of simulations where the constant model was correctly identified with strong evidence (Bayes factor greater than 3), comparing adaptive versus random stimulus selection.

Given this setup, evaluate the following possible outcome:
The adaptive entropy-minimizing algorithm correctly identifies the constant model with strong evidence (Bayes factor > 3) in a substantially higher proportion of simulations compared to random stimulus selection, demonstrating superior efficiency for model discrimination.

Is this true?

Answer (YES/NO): NO